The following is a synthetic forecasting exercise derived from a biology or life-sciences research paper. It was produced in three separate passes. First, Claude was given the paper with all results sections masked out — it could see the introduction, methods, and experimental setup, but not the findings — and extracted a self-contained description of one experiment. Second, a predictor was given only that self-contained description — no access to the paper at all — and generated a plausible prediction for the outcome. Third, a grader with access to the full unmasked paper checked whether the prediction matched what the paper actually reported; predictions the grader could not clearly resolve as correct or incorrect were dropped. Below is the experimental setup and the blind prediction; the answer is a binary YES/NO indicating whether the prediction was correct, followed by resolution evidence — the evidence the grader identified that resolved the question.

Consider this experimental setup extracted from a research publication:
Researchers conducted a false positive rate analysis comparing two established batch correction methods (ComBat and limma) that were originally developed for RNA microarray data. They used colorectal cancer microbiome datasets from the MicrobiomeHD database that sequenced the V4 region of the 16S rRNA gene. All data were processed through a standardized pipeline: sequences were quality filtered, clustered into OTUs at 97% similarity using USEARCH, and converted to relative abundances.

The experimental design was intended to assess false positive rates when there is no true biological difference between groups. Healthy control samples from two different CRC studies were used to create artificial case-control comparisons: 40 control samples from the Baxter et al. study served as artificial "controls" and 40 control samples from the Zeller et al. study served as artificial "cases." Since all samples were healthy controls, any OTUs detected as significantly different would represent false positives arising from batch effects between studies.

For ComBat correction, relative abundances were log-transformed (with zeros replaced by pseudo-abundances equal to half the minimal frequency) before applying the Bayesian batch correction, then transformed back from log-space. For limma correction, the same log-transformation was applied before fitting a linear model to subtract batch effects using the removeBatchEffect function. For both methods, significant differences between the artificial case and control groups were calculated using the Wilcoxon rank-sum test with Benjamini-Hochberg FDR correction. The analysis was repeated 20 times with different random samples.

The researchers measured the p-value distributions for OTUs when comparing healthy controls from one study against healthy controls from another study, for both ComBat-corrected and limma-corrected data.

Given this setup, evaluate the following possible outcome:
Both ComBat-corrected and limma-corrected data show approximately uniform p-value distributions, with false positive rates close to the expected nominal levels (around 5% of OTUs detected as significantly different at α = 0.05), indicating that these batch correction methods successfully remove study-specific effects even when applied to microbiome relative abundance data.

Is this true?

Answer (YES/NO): NO